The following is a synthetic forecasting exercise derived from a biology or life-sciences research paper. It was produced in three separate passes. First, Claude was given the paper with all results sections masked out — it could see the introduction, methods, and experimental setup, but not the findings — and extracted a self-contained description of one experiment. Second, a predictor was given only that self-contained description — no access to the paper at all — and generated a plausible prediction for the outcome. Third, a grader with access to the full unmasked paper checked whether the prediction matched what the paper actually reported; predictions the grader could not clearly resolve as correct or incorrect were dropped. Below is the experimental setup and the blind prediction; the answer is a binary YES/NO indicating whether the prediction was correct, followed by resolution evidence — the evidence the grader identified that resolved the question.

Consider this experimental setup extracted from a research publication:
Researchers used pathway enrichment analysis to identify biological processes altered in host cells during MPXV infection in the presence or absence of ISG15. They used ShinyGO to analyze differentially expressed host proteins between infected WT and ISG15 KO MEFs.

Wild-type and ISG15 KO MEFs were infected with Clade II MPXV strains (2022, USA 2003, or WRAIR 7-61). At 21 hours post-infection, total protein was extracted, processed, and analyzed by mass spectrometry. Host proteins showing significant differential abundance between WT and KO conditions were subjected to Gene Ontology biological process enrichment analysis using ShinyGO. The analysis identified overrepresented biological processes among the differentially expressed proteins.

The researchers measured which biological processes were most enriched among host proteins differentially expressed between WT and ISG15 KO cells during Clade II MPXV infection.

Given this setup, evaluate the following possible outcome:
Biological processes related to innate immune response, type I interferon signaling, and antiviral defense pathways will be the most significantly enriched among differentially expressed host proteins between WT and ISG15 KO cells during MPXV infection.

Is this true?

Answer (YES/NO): NO